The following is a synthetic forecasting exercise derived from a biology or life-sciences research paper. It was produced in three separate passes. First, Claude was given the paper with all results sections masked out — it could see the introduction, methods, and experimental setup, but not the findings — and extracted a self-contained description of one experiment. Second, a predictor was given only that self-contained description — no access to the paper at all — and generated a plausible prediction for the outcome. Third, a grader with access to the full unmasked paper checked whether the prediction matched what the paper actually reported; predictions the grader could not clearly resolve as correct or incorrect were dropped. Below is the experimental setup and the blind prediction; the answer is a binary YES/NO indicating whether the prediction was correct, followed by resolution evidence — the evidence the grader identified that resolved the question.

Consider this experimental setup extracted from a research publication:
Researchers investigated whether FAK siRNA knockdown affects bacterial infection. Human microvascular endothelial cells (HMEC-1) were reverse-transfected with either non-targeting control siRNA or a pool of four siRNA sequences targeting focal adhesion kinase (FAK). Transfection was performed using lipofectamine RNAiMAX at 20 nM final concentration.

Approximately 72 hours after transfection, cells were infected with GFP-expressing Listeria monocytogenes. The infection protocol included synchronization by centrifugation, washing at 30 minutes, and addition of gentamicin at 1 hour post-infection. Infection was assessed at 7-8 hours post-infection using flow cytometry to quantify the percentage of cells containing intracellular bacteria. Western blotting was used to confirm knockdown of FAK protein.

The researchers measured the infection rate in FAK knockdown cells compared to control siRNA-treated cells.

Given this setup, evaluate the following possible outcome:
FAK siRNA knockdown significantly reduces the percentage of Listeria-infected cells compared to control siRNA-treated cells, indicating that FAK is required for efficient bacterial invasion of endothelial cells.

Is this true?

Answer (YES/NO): YES